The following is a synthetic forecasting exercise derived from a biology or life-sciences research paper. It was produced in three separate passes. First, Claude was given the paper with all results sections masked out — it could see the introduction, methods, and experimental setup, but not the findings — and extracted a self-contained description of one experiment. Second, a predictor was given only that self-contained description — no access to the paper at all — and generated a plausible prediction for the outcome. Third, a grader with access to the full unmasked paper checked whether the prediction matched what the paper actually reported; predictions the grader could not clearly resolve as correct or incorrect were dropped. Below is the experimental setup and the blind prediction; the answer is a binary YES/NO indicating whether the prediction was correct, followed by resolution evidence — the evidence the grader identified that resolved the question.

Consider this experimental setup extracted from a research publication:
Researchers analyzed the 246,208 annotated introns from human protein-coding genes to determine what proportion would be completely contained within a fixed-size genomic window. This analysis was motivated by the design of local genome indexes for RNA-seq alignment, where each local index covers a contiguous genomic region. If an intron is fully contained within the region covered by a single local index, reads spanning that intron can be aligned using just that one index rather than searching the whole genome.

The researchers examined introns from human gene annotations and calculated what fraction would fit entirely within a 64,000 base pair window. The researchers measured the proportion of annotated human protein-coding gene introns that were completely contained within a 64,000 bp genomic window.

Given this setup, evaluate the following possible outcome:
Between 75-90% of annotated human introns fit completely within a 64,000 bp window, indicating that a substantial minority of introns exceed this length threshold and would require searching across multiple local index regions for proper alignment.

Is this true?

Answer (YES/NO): NO